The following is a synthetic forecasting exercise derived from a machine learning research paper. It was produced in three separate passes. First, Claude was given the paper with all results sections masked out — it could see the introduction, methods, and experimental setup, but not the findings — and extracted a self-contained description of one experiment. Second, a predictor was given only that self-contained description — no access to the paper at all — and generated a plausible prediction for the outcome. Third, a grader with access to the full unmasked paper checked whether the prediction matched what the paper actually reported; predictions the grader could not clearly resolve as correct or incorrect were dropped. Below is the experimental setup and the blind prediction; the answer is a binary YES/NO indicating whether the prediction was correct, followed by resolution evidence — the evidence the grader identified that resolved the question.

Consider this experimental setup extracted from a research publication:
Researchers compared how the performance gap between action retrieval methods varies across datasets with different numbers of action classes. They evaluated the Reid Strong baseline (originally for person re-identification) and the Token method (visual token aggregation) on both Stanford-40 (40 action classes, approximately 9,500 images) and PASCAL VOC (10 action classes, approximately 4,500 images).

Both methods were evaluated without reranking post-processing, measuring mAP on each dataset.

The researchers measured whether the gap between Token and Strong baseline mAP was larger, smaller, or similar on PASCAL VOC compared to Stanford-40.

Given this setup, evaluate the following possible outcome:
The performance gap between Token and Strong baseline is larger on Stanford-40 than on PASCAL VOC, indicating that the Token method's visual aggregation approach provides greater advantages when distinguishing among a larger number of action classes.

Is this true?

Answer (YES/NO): NO